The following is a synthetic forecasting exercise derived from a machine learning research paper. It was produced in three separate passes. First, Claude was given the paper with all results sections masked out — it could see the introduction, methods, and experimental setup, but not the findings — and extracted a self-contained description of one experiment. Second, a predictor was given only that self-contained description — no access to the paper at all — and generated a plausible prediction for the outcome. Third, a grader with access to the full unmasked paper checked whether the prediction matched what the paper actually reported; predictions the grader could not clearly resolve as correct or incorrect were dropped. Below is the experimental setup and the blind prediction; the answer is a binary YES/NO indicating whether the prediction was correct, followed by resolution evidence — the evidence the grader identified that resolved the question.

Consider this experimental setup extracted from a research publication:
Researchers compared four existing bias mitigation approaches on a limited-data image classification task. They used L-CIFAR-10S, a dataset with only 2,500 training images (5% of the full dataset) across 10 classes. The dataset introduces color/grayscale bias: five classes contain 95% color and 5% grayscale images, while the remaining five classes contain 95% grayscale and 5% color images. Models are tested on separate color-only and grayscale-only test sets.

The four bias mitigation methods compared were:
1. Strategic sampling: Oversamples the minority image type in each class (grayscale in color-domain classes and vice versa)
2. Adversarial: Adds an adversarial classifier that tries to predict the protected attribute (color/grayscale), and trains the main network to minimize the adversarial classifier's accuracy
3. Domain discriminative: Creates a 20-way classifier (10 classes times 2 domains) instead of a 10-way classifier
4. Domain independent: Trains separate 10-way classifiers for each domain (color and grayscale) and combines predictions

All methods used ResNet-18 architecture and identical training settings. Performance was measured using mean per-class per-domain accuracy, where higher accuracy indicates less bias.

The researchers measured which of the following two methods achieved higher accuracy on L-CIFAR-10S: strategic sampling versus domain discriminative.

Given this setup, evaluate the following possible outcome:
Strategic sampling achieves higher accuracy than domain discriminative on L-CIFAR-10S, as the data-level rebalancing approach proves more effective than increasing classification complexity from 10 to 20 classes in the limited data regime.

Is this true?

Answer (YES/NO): YES